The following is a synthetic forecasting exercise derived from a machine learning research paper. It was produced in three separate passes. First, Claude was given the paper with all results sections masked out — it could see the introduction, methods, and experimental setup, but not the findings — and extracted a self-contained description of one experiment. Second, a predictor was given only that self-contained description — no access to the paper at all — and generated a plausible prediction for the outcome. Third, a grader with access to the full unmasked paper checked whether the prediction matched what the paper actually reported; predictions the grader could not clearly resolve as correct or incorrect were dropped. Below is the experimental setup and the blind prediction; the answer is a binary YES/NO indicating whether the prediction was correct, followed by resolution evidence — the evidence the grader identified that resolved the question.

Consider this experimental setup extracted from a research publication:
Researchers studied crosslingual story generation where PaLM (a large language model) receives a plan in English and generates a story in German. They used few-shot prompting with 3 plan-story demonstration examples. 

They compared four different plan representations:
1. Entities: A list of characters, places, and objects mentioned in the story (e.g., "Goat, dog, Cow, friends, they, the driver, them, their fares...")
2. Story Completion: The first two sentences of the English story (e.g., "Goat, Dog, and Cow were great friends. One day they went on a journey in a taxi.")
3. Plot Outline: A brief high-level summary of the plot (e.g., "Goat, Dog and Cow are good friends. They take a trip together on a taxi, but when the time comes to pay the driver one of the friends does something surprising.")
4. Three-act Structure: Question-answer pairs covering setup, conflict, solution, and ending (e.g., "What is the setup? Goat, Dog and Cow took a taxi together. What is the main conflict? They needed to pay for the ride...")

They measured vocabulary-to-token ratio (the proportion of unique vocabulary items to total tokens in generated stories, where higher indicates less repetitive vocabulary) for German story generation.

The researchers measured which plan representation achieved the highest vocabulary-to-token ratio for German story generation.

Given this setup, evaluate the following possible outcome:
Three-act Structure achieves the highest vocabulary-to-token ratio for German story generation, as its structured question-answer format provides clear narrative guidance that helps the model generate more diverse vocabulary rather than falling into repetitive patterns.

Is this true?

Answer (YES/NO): YES